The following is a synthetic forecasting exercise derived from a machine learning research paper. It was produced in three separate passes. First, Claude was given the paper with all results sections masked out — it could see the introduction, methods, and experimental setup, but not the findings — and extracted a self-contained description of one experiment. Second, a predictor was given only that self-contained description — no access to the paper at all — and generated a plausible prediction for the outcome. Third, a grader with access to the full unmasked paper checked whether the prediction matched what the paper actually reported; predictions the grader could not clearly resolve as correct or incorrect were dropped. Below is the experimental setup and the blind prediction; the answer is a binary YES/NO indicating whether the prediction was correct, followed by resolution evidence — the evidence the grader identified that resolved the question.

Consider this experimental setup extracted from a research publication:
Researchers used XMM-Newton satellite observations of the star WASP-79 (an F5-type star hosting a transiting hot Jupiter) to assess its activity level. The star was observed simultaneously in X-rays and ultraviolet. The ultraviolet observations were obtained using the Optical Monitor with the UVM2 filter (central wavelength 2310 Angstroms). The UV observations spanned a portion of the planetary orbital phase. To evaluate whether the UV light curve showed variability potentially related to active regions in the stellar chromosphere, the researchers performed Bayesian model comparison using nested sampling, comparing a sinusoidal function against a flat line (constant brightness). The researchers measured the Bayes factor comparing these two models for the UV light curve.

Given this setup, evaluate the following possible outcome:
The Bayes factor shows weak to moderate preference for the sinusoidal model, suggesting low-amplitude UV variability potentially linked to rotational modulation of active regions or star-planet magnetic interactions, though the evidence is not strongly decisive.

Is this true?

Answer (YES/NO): NO